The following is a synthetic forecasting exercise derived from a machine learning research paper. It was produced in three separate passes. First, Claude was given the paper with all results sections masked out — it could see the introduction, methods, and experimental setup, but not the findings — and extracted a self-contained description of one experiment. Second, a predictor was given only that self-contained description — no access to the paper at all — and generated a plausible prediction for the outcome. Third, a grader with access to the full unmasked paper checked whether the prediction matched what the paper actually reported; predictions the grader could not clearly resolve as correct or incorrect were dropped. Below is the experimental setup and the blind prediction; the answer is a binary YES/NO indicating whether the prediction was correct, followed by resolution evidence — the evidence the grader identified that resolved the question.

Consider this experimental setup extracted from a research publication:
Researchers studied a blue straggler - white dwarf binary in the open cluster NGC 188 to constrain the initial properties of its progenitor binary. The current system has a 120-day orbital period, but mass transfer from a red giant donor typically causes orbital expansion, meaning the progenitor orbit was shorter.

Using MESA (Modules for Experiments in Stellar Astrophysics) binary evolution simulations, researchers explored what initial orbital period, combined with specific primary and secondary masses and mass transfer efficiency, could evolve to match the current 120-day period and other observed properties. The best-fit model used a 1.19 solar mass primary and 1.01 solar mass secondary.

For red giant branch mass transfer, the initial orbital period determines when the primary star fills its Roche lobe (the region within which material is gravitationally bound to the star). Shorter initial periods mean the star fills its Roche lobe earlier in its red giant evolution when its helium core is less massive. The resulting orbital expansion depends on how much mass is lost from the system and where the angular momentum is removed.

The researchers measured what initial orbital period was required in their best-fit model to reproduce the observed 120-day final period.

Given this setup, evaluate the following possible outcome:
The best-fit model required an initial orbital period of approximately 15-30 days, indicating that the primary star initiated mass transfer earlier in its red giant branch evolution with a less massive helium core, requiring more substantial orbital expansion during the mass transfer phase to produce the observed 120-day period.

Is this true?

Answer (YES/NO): NO